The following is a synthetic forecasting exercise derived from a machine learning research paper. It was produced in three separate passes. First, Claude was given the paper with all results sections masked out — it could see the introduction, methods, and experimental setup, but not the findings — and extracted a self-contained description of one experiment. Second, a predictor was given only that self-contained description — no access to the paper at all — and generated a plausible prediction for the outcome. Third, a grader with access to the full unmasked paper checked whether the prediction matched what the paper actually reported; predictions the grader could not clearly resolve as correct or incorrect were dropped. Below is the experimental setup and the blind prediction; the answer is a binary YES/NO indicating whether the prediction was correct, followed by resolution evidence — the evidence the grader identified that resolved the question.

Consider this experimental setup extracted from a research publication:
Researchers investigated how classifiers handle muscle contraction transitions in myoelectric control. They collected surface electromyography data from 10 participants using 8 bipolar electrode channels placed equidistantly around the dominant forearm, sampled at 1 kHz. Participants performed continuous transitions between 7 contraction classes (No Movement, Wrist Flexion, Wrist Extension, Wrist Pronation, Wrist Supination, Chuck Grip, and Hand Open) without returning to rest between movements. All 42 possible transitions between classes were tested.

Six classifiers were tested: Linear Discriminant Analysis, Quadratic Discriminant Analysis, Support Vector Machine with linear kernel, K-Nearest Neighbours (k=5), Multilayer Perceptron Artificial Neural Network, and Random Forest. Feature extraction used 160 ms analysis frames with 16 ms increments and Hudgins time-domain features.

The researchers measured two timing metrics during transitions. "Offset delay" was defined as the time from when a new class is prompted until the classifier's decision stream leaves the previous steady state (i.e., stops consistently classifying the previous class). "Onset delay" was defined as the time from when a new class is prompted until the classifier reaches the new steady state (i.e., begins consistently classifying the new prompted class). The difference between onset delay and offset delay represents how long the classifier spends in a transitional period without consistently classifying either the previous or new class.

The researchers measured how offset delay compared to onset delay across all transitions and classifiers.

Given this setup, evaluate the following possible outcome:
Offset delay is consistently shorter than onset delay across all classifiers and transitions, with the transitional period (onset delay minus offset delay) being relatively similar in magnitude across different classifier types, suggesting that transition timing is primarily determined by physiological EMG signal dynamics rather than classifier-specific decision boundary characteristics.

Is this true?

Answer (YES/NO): NO